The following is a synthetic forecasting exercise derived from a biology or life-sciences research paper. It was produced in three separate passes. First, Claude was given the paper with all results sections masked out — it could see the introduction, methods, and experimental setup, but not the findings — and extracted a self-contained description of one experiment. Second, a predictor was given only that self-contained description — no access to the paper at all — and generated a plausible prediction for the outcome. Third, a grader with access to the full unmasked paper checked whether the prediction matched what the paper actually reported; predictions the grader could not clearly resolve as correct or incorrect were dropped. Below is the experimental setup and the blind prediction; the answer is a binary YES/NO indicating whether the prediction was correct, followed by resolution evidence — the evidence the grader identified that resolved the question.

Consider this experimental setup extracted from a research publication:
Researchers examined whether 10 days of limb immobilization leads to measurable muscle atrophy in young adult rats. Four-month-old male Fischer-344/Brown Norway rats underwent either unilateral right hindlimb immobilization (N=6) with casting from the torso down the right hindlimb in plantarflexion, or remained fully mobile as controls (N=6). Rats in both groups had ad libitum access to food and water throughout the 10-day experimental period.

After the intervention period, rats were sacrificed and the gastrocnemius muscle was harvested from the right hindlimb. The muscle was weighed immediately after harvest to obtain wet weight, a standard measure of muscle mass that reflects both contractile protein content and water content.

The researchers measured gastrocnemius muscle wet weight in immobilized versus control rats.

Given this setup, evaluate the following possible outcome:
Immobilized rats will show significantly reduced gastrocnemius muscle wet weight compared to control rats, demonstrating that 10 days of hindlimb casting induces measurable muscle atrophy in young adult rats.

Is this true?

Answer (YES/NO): YES